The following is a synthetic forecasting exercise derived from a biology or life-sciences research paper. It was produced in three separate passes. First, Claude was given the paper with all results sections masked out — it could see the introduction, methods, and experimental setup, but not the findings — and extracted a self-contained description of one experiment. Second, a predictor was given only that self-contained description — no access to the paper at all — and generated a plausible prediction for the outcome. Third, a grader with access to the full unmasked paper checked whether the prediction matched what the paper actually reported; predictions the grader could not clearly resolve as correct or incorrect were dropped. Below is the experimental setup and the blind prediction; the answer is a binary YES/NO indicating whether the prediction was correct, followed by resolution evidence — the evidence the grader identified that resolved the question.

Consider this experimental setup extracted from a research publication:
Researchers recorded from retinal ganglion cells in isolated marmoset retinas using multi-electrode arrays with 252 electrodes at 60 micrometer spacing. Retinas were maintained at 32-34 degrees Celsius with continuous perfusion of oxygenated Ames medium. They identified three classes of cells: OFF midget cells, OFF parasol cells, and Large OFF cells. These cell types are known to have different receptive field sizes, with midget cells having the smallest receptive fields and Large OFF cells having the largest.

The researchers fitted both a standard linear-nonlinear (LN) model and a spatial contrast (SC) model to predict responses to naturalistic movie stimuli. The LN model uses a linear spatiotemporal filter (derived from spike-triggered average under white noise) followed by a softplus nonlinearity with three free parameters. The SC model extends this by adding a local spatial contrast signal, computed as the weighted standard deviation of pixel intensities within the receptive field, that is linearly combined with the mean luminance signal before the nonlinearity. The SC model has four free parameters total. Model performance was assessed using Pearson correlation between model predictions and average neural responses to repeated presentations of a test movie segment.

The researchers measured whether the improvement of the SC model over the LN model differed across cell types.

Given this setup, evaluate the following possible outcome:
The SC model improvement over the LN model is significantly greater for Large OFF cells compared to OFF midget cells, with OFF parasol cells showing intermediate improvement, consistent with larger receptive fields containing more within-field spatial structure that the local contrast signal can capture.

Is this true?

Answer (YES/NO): YES